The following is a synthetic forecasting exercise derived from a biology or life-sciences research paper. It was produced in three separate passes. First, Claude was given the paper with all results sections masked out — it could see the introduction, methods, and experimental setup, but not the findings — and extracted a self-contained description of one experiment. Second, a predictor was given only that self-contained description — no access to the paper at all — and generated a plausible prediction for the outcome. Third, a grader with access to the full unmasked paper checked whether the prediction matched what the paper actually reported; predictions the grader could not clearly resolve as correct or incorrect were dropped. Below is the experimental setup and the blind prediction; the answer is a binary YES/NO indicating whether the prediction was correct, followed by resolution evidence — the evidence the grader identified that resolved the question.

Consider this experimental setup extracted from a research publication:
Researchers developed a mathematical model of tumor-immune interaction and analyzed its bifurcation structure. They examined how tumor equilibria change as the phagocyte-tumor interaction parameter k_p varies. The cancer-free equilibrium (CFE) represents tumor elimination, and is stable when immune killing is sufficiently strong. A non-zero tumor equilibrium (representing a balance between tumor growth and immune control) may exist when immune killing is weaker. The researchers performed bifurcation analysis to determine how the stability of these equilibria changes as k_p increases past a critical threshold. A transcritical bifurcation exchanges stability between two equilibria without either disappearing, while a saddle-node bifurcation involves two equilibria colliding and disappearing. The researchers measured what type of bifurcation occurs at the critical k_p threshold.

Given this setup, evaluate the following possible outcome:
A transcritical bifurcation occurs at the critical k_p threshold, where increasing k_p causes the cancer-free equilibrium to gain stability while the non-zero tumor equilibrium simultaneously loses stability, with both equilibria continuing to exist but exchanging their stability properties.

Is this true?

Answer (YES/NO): YES